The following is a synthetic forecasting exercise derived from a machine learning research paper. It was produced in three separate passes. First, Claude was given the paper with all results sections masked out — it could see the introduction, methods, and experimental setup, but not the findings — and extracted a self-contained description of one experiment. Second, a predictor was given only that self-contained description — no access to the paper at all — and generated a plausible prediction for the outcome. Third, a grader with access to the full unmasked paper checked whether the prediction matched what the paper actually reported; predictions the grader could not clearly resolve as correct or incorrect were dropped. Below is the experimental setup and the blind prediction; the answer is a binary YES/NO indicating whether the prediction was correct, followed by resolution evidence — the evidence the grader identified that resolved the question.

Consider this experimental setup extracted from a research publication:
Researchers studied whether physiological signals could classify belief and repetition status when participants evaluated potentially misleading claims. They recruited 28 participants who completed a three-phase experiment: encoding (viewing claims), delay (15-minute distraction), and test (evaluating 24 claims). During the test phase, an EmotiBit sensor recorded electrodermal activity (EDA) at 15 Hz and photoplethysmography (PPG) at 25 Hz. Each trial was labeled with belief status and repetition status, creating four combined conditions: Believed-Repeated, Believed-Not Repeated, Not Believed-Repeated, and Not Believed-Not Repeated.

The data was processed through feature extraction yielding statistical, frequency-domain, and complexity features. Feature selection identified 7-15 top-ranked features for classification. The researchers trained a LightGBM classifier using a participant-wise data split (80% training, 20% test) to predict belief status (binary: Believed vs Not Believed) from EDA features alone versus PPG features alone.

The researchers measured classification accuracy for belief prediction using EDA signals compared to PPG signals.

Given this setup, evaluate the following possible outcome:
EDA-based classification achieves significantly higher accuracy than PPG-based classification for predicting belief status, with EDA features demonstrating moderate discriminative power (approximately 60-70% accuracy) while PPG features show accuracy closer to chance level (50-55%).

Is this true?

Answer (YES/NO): NO